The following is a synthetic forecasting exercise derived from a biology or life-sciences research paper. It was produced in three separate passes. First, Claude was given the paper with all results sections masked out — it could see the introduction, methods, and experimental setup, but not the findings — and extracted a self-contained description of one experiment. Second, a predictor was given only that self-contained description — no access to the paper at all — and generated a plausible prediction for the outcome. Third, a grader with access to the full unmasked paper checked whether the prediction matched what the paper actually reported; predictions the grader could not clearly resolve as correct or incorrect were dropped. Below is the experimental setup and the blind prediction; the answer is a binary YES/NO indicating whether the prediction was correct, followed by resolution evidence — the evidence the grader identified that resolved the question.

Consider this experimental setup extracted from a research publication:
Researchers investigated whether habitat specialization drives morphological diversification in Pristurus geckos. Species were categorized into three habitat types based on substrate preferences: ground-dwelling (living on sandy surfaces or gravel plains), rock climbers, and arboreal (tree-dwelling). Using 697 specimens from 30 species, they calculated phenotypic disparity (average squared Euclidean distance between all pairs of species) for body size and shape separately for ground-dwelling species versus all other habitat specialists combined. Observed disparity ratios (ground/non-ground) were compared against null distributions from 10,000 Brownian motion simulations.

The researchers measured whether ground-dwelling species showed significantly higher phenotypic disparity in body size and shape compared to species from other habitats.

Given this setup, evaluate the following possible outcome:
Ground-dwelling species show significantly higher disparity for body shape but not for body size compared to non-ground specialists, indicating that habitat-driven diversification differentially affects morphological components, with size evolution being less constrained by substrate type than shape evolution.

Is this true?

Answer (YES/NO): NO